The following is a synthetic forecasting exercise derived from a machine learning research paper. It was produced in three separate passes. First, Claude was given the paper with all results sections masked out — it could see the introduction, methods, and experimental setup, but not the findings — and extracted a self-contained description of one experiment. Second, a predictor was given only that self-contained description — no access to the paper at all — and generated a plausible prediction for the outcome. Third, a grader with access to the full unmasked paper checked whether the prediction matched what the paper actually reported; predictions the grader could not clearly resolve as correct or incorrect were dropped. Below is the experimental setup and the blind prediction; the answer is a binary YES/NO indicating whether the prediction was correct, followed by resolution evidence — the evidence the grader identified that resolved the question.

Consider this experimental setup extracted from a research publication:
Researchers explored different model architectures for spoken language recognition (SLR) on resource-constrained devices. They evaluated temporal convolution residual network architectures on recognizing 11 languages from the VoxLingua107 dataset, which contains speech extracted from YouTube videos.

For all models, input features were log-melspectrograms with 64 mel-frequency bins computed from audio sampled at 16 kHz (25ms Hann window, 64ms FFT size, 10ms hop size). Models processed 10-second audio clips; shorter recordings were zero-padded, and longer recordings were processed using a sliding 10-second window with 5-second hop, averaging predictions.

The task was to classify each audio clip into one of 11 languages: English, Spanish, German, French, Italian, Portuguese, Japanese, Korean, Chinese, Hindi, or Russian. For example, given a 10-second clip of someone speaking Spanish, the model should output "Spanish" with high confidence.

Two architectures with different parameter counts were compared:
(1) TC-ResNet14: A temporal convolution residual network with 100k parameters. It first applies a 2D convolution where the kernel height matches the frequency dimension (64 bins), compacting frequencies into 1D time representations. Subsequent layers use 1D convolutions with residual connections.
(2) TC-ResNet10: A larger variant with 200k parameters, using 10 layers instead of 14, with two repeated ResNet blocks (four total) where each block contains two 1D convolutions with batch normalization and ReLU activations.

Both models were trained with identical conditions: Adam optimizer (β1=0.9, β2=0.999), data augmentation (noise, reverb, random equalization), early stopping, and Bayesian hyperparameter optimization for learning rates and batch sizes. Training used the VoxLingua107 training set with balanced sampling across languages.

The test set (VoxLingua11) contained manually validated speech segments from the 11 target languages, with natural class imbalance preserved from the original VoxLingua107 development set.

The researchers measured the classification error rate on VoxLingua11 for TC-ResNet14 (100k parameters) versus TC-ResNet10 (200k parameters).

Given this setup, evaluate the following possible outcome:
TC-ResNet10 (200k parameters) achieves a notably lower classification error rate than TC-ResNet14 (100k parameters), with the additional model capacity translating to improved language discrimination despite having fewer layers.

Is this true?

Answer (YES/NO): YES